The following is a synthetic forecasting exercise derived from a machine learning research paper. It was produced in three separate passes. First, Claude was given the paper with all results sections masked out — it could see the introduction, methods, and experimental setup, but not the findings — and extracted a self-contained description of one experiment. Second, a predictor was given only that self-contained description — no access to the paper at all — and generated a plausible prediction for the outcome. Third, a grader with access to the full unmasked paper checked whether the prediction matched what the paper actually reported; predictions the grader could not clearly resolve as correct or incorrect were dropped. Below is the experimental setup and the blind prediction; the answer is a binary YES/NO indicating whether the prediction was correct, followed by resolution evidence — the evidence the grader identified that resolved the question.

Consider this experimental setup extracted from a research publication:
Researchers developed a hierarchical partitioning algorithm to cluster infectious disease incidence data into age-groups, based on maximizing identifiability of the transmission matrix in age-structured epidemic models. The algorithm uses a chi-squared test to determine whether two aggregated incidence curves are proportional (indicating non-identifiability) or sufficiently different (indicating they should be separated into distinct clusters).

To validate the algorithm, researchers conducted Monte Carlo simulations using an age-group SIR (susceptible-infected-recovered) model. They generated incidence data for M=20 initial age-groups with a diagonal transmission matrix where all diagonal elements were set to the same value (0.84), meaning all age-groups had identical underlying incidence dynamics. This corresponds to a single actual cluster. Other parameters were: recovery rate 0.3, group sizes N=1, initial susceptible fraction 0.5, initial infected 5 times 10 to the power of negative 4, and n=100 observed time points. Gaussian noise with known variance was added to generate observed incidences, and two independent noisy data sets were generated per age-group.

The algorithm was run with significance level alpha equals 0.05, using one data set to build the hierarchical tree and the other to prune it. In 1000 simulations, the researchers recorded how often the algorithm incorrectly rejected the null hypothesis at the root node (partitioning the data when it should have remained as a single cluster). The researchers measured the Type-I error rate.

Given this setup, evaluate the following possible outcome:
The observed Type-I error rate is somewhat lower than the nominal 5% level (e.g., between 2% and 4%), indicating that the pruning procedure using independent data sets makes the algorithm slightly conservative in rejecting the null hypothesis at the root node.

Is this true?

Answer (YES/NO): YES